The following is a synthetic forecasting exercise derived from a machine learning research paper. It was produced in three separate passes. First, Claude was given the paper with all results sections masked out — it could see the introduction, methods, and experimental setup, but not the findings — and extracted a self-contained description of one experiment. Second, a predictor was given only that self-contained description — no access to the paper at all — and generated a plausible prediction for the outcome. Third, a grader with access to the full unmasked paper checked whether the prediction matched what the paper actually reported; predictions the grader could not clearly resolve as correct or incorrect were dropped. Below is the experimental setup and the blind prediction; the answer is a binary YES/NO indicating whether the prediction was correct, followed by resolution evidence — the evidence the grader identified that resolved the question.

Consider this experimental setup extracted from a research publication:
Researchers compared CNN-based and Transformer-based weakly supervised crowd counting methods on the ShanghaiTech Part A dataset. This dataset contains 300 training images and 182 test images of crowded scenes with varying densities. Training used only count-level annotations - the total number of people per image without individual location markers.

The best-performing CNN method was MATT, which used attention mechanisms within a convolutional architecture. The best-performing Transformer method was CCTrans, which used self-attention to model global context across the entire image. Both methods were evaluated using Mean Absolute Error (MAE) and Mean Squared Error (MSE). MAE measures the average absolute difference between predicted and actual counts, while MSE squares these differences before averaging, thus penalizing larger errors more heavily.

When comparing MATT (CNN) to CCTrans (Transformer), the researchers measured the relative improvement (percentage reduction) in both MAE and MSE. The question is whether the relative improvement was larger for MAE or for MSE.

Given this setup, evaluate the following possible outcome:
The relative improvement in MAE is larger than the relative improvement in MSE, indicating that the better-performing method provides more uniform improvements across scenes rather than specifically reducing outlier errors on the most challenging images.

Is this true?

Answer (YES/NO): NO